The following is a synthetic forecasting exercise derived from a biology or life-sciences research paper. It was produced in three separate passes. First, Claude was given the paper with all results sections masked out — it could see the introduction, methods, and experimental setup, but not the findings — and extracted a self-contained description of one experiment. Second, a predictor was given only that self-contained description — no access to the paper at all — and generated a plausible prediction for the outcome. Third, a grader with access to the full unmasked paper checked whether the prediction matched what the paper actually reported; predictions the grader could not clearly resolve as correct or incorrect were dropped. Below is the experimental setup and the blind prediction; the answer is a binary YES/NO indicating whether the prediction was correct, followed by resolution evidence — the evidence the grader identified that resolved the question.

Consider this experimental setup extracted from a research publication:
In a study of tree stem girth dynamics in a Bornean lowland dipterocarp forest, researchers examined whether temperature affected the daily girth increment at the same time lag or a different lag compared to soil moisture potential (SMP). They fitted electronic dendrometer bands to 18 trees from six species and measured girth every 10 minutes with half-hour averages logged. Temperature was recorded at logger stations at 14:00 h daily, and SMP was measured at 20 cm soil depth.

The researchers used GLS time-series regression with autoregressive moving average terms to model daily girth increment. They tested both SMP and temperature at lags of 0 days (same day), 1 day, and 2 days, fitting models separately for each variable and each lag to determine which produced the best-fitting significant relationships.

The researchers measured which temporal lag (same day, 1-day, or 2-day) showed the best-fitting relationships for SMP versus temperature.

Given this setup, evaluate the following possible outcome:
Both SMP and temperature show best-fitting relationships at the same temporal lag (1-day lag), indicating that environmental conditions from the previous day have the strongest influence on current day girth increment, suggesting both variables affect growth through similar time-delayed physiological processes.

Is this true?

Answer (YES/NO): NO